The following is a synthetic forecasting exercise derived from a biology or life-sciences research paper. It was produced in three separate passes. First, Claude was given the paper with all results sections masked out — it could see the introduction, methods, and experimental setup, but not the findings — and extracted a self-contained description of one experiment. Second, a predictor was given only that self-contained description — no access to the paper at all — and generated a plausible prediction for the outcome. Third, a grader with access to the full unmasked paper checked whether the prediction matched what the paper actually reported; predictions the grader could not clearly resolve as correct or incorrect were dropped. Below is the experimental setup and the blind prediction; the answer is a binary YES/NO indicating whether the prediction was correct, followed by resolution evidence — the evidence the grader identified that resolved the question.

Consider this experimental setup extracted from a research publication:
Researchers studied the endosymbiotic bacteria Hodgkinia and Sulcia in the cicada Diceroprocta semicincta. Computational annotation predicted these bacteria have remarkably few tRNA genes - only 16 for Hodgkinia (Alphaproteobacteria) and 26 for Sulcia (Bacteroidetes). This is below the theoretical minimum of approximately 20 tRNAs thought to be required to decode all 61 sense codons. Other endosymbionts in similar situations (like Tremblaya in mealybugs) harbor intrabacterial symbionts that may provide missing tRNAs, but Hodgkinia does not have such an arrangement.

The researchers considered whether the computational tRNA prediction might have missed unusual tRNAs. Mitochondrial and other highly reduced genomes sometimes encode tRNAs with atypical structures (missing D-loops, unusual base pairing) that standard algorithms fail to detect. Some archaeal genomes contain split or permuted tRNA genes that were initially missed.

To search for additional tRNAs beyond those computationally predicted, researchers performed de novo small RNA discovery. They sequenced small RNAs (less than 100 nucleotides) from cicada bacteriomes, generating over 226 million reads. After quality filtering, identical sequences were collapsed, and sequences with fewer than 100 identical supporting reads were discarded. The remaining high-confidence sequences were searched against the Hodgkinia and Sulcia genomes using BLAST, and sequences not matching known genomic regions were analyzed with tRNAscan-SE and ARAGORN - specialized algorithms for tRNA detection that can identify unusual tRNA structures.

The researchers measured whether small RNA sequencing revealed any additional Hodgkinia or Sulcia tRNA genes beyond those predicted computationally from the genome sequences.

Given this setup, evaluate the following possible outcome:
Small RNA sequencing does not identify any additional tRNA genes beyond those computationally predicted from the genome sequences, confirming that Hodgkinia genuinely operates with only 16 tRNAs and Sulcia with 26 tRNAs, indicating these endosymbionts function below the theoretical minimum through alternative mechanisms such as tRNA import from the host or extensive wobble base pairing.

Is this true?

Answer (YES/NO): NO